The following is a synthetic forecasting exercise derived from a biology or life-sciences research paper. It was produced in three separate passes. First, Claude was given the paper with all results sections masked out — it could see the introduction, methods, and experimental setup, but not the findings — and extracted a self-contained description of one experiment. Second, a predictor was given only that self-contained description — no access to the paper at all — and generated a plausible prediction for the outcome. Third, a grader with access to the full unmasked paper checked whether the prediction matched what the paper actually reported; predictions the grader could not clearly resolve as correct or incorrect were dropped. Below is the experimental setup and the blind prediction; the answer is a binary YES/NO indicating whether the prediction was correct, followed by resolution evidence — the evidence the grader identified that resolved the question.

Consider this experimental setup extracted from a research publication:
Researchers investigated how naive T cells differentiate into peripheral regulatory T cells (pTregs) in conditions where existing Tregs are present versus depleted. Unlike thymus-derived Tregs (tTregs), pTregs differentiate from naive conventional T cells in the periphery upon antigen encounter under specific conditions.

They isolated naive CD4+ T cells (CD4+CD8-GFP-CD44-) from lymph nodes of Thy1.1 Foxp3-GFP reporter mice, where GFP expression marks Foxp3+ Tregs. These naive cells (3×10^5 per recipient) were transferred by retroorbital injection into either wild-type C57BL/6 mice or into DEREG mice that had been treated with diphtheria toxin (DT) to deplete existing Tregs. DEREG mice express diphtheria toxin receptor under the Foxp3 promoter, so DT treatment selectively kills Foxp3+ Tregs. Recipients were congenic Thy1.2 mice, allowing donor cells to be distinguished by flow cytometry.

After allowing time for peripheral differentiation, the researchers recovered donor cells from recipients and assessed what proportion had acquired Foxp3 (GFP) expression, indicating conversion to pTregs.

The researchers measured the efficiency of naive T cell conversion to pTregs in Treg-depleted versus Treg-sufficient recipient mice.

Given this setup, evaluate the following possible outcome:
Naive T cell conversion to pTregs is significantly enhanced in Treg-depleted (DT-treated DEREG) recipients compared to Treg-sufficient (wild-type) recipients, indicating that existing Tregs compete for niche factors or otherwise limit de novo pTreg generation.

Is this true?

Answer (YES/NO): YES